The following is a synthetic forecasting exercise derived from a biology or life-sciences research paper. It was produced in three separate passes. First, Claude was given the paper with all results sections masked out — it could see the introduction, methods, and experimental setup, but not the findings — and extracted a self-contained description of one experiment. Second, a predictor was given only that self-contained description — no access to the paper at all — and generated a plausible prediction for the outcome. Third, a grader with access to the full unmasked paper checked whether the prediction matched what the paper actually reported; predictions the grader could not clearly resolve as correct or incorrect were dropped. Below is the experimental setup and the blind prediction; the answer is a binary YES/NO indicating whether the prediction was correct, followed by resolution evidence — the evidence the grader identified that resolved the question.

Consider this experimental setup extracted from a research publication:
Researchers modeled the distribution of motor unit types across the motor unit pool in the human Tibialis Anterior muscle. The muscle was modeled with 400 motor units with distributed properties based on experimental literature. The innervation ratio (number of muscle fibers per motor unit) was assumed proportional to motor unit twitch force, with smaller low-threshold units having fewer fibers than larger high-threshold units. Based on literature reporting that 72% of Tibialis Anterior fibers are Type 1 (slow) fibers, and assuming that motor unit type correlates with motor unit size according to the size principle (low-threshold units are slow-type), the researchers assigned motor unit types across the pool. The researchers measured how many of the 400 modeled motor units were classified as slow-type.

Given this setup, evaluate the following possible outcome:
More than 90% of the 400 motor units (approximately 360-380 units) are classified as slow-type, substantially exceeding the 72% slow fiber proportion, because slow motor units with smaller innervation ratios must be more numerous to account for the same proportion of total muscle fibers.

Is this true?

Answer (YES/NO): NO